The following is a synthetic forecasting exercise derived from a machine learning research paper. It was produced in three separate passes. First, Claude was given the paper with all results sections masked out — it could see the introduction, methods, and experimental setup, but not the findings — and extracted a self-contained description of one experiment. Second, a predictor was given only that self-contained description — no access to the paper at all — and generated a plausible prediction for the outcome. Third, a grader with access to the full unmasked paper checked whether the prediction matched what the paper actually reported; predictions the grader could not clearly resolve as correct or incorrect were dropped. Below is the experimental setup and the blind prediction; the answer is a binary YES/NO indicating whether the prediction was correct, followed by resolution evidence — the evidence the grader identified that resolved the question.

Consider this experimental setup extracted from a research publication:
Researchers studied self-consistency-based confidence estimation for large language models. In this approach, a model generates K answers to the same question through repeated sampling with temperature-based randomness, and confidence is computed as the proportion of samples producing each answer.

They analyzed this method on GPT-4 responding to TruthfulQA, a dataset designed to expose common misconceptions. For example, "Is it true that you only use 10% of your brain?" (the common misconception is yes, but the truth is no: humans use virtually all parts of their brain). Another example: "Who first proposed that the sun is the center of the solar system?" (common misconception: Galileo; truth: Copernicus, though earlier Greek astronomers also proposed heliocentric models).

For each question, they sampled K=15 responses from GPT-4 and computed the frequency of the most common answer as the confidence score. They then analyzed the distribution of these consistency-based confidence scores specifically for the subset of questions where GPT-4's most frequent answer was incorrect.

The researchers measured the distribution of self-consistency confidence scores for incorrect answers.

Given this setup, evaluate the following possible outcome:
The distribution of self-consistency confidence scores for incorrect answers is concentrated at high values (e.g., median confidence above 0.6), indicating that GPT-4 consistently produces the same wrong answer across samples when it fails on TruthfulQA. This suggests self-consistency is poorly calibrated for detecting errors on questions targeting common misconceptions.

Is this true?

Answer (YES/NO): YES